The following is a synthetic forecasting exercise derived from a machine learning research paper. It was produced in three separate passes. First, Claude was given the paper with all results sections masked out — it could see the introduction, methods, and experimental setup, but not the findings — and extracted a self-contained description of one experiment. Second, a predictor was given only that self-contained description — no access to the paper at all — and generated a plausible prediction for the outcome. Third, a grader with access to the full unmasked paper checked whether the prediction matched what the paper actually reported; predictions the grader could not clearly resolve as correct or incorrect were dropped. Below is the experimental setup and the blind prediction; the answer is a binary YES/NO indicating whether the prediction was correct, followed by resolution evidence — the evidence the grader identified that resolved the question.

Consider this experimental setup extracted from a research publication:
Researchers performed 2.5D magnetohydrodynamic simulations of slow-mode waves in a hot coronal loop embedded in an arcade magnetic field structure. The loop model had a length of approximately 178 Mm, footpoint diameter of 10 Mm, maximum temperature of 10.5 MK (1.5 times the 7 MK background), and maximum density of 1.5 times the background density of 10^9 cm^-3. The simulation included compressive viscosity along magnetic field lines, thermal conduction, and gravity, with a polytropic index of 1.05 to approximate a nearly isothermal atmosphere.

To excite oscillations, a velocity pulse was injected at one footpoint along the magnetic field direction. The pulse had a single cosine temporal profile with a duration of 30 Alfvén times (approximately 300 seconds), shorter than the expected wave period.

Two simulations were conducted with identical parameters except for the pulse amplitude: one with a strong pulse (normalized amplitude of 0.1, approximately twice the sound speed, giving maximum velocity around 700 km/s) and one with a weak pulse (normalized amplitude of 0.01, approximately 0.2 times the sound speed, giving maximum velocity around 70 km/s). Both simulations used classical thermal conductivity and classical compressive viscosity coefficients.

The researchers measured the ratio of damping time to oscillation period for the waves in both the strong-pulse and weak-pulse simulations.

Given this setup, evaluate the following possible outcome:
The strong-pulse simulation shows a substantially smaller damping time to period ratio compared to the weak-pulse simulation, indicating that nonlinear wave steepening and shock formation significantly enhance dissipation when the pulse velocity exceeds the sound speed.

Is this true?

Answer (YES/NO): NO